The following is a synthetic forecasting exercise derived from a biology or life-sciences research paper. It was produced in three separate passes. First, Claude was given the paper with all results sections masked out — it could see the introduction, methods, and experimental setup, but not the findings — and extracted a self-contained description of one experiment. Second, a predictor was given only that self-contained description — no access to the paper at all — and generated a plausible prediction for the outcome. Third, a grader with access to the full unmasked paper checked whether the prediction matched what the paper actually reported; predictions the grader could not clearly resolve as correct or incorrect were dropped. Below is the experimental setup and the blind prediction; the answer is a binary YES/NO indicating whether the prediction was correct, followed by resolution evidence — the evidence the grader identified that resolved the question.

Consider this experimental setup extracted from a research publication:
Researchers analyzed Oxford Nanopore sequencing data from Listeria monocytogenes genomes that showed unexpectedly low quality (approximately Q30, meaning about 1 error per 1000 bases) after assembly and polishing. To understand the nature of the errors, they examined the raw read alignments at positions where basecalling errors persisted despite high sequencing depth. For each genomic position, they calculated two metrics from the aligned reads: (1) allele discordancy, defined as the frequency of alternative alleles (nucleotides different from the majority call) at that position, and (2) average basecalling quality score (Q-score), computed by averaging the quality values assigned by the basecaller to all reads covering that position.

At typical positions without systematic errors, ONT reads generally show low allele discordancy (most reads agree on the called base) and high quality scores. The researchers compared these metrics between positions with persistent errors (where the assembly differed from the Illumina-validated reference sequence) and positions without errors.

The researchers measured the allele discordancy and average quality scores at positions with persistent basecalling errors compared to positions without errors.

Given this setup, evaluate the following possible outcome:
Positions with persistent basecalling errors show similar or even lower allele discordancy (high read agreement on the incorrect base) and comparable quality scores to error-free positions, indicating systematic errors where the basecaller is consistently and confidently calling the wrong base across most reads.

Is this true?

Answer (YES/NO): NO